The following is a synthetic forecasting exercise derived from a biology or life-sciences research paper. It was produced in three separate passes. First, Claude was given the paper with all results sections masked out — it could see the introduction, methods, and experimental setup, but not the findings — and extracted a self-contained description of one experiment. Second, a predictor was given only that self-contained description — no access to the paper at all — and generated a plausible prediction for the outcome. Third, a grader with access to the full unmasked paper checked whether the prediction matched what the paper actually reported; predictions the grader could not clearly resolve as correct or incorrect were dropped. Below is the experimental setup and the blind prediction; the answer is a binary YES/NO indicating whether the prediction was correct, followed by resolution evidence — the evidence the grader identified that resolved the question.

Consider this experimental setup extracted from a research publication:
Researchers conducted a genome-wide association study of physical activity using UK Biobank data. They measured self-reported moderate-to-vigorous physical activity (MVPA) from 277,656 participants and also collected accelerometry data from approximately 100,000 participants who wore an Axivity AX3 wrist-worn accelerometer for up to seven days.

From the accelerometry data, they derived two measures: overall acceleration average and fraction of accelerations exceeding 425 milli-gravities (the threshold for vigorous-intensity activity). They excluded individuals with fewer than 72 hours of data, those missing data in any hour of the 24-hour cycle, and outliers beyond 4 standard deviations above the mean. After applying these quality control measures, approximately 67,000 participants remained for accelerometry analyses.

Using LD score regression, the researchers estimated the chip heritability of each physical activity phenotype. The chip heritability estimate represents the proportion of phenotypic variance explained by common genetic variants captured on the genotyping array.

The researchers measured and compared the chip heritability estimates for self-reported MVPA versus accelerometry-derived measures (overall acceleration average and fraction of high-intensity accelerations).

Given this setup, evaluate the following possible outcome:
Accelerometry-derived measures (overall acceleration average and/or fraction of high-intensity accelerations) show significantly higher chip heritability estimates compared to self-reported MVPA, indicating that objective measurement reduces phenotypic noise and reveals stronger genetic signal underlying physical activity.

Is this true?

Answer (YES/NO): YES